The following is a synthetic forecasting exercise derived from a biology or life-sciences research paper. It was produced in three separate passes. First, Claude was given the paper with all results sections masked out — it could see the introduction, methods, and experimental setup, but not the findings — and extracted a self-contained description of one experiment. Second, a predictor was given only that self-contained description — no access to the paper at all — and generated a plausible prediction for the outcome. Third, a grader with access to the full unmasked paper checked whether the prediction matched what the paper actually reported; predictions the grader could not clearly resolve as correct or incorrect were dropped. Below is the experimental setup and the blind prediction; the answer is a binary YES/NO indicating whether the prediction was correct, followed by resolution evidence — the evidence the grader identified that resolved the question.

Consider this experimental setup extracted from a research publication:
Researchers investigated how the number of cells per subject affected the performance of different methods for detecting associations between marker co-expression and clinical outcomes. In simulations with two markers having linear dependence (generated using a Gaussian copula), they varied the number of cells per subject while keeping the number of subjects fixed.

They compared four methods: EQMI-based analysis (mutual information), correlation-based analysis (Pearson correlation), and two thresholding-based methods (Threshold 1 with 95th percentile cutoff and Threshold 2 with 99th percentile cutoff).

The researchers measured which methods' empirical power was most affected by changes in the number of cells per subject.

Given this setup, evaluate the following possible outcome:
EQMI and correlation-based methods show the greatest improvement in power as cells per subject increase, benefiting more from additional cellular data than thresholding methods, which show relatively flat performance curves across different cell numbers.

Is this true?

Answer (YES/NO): NO